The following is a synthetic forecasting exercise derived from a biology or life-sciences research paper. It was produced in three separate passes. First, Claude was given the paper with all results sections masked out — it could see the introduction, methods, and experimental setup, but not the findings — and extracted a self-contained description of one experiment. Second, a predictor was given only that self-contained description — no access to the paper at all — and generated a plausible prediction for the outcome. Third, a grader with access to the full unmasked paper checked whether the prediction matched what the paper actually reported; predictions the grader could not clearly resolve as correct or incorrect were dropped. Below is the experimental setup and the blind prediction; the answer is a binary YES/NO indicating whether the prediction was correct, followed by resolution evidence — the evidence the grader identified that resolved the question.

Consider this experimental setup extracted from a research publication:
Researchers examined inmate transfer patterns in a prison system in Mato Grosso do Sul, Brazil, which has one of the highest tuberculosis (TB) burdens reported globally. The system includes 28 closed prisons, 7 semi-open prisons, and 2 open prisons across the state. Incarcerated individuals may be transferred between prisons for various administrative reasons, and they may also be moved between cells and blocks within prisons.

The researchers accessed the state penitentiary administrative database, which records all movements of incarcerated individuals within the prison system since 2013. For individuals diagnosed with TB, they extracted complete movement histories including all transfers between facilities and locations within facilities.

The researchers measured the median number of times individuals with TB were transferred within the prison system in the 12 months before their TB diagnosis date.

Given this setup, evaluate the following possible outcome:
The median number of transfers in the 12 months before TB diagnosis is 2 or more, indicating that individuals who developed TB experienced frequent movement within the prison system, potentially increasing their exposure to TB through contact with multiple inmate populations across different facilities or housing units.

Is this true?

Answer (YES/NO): YES